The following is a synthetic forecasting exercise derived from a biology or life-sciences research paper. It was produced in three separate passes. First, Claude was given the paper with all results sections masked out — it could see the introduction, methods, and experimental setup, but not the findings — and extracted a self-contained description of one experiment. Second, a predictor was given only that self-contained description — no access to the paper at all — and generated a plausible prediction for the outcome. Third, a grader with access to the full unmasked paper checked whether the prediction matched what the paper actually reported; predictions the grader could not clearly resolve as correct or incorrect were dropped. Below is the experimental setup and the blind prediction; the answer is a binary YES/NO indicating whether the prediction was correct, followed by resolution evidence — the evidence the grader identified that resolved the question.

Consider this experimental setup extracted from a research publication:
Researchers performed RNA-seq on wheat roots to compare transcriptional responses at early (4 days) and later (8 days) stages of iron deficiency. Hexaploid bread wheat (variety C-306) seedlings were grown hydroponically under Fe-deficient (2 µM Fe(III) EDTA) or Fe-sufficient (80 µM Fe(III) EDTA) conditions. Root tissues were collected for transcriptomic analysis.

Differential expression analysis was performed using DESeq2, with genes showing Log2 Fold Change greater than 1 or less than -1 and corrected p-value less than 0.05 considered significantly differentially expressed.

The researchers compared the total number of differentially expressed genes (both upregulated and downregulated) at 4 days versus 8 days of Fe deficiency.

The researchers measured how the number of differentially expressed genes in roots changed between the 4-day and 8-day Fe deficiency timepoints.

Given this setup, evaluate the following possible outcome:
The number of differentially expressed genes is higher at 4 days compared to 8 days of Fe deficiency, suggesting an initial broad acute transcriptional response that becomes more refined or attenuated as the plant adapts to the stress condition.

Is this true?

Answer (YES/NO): NO